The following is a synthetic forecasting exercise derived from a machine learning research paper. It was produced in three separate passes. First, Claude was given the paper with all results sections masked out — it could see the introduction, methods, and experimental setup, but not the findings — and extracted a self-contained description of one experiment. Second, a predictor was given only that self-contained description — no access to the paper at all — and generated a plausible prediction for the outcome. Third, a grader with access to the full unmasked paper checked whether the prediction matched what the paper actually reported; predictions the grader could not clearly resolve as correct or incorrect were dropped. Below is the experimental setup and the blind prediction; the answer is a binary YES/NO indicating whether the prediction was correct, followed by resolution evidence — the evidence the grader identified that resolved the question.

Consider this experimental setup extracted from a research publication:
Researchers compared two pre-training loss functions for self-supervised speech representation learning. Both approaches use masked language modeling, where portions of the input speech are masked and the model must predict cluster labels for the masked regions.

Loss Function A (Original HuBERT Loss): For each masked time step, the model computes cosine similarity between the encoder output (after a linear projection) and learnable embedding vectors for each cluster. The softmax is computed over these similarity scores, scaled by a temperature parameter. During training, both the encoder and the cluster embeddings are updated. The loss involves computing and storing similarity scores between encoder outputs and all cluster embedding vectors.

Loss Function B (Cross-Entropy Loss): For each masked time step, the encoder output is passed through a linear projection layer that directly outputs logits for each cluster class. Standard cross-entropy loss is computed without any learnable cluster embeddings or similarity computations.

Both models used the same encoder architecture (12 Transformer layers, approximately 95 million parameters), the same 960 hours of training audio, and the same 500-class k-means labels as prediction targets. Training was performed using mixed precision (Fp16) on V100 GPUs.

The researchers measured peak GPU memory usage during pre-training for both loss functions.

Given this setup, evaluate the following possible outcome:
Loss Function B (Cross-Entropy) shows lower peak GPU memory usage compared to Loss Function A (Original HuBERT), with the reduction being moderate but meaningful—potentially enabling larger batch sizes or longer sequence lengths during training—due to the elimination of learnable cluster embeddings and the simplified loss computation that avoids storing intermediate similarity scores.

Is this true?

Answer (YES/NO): NO